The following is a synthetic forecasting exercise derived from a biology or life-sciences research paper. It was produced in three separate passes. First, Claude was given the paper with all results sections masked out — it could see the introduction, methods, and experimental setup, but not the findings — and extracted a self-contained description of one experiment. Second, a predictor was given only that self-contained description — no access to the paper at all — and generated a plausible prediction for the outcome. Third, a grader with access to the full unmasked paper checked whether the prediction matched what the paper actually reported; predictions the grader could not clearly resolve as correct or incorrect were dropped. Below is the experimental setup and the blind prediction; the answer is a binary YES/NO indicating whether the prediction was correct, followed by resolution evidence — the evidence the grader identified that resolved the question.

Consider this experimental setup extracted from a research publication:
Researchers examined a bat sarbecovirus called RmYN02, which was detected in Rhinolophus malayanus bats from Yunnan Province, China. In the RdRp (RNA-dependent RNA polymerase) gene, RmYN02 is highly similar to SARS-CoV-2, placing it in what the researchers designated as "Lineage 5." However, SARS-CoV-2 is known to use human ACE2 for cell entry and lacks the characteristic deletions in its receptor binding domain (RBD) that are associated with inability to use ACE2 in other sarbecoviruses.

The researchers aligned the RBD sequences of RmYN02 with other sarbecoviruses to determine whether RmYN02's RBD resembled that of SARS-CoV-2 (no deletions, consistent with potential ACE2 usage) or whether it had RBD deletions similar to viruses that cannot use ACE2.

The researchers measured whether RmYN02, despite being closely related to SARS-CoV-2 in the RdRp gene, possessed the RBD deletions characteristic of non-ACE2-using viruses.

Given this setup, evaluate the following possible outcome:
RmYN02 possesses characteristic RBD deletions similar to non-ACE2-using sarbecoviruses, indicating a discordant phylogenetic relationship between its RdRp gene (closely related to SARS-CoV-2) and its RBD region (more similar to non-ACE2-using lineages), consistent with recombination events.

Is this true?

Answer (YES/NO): YES